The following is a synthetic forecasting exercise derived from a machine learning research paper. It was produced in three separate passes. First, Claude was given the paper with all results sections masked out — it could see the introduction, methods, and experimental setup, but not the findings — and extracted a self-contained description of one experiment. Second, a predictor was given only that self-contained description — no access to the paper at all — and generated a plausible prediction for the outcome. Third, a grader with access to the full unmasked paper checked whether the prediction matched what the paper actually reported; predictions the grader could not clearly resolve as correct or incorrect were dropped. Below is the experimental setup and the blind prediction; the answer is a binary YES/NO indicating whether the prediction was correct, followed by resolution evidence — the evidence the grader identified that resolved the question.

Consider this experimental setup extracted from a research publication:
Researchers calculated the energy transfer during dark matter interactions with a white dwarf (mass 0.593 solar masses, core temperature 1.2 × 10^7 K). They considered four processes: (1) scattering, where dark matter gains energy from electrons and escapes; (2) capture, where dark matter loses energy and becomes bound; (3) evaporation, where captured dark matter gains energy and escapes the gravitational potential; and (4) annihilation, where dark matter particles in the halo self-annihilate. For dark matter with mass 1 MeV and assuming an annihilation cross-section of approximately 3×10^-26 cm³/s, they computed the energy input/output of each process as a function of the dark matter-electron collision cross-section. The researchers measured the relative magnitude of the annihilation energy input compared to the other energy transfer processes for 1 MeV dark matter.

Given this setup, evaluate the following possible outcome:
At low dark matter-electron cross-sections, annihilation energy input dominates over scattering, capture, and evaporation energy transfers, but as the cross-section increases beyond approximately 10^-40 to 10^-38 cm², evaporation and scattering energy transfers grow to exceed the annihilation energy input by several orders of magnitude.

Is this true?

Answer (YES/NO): NO